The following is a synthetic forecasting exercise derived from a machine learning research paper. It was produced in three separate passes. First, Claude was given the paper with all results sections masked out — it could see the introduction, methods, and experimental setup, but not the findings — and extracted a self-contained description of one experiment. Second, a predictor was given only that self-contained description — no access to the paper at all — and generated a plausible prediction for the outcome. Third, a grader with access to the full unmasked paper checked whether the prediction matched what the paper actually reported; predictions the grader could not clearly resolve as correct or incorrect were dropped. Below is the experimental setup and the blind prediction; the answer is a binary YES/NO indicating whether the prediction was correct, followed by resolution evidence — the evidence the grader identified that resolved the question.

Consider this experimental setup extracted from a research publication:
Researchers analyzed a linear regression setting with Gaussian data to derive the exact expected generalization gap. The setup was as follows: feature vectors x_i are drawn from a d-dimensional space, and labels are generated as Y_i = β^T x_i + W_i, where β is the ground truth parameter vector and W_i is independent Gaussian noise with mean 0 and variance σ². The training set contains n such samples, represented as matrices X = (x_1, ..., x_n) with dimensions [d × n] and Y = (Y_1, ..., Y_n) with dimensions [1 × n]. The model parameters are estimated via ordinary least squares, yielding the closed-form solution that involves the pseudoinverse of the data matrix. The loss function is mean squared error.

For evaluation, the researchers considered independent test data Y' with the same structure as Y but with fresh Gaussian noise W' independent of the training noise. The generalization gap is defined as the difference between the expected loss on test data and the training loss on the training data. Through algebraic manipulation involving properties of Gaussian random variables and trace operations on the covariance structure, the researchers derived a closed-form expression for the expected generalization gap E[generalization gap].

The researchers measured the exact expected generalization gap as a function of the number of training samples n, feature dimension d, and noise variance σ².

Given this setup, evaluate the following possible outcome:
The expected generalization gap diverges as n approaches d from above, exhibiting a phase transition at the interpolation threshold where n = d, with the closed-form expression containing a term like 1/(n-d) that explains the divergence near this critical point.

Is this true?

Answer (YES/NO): NO